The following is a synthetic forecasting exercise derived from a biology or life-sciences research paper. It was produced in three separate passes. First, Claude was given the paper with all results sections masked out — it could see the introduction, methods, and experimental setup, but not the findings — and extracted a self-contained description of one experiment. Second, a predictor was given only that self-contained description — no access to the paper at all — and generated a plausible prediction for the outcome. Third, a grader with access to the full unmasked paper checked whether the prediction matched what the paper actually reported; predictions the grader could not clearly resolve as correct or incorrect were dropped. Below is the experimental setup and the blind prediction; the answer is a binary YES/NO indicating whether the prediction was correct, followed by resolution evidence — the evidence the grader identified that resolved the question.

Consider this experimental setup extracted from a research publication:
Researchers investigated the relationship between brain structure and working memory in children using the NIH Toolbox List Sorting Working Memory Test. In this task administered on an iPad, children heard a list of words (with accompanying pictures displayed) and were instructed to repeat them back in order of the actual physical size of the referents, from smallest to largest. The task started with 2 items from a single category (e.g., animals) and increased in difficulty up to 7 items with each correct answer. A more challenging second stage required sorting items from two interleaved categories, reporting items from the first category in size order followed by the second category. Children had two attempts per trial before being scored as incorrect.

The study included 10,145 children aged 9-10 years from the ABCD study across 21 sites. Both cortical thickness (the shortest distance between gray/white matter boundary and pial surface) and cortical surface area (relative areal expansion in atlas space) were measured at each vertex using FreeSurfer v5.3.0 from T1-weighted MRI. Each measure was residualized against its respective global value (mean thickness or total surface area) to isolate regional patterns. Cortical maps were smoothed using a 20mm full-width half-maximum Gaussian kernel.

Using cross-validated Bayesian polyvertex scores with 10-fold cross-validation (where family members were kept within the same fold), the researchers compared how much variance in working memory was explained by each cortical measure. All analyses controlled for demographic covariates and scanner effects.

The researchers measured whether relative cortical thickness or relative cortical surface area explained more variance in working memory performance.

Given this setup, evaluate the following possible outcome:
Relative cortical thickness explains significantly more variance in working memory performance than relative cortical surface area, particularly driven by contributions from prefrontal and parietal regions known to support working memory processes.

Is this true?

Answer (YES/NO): NO